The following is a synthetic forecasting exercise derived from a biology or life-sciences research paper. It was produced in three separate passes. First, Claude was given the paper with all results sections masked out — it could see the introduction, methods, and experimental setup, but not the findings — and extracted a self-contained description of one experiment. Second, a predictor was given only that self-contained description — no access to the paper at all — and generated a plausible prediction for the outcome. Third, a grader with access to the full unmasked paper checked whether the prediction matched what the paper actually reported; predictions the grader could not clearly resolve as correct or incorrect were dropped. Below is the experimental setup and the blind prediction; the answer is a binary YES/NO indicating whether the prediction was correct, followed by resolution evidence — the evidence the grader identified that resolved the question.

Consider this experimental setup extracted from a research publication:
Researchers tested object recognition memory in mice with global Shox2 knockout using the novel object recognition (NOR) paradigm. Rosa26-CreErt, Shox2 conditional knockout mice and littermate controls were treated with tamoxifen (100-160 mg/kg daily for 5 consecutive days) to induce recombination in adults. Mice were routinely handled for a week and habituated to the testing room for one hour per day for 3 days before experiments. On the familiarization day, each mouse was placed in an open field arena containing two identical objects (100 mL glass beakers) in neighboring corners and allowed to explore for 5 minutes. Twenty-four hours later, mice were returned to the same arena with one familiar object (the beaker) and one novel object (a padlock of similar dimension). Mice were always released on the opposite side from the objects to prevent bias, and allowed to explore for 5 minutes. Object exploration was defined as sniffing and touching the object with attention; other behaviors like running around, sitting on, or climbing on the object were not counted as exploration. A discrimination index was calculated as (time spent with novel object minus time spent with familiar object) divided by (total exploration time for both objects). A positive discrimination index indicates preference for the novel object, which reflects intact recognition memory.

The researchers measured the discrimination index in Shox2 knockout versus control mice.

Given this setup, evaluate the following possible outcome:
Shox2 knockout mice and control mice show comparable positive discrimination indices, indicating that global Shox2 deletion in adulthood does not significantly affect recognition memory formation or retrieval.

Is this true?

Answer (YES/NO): NO